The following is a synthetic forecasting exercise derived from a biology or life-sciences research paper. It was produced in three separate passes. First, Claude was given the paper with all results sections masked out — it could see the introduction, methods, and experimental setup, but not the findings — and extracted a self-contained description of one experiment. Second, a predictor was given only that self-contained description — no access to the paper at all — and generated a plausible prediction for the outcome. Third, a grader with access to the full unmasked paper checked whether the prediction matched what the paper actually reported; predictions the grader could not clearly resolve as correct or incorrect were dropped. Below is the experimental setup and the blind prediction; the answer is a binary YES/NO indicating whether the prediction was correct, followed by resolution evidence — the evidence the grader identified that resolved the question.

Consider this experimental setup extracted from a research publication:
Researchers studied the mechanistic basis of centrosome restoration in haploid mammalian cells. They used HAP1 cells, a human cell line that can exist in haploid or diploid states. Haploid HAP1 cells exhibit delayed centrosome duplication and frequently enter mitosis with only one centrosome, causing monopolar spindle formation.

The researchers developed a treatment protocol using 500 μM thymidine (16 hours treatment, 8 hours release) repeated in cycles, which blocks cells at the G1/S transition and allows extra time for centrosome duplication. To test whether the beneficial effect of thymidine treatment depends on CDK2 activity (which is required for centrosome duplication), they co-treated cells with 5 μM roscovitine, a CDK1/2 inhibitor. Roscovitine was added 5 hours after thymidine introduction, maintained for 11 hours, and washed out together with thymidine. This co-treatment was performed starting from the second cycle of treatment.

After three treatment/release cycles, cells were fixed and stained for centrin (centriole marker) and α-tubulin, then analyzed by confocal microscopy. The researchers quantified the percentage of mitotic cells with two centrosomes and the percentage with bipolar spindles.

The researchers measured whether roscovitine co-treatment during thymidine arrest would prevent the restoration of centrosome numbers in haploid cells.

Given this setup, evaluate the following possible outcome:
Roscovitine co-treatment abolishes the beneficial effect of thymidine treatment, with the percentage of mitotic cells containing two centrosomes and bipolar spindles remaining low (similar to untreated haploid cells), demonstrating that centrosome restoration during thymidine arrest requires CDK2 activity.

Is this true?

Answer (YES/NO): NO